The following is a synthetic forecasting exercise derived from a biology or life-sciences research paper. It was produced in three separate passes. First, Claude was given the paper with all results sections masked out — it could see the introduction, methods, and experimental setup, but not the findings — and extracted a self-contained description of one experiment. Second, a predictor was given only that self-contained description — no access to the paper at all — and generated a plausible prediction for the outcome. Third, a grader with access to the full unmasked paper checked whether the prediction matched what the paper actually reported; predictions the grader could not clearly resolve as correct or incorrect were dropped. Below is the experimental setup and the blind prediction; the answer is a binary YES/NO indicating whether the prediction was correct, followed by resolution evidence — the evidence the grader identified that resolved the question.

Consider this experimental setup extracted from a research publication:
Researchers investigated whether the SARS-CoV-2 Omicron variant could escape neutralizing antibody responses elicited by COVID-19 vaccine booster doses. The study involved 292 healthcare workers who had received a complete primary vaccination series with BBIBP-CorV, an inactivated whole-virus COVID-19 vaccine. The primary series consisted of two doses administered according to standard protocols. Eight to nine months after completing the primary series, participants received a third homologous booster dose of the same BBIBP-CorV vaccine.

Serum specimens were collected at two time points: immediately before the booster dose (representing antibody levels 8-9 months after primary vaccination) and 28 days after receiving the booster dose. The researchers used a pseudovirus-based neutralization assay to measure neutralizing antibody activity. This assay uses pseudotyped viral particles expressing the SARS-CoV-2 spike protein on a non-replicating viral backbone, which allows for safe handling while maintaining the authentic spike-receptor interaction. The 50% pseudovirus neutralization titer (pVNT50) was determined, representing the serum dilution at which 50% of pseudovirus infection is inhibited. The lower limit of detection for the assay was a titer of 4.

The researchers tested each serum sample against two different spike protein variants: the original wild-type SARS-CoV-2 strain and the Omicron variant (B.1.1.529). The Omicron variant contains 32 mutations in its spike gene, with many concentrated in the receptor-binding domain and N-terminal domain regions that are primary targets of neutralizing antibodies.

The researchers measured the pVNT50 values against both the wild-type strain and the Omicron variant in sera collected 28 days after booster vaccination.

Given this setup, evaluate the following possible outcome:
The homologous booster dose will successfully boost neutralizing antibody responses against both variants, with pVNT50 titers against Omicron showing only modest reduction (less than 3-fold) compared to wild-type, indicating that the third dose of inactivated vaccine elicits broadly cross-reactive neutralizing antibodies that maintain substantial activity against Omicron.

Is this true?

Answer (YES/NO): NO